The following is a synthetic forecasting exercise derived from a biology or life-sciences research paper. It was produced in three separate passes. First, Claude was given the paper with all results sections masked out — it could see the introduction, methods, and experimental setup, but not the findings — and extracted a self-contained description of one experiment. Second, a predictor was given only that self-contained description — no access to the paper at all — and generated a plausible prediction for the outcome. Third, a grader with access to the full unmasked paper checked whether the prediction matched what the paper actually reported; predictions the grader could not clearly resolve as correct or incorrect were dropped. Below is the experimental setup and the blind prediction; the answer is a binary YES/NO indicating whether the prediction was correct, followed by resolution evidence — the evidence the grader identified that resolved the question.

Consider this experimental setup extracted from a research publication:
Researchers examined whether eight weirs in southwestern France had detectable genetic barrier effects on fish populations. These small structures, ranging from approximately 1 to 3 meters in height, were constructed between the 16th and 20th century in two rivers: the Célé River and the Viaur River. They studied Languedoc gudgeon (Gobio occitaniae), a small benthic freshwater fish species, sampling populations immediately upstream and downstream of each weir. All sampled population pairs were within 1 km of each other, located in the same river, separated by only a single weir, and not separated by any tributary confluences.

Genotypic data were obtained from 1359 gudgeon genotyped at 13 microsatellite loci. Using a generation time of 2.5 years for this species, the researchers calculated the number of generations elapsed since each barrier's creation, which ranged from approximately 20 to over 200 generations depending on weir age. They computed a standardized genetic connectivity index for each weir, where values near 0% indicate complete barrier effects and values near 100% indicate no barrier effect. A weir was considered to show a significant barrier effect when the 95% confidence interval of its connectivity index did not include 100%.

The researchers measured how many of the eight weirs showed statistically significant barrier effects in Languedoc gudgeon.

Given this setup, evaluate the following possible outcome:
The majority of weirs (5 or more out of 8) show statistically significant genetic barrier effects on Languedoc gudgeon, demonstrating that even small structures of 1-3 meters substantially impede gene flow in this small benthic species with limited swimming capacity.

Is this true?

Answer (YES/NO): NO